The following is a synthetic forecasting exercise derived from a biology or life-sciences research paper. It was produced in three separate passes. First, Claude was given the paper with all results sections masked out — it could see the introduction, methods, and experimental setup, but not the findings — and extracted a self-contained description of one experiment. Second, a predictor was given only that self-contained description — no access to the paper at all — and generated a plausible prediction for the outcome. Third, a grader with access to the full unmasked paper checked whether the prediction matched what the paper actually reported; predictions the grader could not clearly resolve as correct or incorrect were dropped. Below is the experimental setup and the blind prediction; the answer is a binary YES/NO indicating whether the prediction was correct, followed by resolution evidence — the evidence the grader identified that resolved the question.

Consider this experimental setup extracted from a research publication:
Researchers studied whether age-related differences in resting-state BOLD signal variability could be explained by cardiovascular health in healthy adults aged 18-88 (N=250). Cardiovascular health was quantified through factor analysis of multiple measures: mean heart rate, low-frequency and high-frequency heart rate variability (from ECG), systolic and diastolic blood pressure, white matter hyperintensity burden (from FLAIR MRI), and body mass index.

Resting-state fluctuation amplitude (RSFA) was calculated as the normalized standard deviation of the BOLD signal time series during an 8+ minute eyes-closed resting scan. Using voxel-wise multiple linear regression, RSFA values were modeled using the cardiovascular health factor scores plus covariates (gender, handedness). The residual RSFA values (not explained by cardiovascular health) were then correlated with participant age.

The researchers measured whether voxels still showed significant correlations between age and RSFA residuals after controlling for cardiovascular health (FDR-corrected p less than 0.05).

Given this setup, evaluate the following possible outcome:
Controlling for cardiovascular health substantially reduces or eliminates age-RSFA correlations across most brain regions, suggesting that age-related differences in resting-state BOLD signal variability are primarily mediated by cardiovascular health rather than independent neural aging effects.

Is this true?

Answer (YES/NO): YES